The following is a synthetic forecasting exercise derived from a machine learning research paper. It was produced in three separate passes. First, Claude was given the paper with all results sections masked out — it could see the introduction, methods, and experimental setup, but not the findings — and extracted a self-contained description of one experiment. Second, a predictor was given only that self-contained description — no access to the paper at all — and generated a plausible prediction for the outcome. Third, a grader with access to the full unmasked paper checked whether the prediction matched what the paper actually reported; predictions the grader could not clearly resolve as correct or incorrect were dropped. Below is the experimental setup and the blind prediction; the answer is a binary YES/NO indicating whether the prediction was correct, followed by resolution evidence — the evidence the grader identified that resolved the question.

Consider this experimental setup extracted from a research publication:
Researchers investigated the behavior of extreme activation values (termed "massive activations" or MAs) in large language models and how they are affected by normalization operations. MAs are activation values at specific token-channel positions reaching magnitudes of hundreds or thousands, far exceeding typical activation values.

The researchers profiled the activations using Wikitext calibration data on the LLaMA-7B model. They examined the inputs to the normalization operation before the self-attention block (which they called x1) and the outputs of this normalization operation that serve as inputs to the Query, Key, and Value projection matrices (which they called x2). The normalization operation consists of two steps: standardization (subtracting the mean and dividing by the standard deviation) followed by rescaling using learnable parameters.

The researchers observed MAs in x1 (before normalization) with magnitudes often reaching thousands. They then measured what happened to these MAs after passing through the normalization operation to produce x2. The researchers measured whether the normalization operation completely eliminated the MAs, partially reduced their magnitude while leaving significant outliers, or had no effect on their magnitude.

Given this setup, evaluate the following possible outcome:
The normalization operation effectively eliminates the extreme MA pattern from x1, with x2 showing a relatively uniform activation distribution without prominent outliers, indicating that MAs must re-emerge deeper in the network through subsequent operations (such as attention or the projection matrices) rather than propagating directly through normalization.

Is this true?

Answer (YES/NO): NO